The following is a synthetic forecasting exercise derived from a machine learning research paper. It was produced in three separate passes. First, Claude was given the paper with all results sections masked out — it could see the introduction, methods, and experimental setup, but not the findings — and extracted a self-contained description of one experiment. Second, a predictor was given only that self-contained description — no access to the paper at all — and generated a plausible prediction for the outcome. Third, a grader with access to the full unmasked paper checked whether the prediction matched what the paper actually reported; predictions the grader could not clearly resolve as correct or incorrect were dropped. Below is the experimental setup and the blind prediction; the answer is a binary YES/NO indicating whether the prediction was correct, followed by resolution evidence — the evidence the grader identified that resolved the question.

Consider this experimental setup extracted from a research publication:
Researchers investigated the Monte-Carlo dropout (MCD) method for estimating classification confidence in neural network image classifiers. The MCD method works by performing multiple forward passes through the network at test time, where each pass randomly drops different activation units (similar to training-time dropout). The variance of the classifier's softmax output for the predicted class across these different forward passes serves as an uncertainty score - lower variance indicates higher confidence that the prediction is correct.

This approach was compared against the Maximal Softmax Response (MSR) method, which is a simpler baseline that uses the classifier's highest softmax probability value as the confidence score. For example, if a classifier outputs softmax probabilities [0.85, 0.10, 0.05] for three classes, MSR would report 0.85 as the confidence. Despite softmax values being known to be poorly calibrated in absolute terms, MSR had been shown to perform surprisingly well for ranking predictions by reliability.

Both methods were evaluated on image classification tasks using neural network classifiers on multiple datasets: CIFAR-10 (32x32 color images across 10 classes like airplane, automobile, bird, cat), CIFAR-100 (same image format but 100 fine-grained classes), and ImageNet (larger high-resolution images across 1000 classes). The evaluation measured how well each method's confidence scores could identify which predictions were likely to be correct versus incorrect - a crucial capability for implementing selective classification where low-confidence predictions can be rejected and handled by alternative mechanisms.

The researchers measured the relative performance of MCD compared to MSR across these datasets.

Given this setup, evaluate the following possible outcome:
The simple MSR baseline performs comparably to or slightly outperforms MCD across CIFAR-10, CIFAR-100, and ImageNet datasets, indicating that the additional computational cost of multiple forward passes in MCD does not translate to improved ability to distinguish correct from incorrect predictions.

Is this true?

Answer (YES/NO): NO